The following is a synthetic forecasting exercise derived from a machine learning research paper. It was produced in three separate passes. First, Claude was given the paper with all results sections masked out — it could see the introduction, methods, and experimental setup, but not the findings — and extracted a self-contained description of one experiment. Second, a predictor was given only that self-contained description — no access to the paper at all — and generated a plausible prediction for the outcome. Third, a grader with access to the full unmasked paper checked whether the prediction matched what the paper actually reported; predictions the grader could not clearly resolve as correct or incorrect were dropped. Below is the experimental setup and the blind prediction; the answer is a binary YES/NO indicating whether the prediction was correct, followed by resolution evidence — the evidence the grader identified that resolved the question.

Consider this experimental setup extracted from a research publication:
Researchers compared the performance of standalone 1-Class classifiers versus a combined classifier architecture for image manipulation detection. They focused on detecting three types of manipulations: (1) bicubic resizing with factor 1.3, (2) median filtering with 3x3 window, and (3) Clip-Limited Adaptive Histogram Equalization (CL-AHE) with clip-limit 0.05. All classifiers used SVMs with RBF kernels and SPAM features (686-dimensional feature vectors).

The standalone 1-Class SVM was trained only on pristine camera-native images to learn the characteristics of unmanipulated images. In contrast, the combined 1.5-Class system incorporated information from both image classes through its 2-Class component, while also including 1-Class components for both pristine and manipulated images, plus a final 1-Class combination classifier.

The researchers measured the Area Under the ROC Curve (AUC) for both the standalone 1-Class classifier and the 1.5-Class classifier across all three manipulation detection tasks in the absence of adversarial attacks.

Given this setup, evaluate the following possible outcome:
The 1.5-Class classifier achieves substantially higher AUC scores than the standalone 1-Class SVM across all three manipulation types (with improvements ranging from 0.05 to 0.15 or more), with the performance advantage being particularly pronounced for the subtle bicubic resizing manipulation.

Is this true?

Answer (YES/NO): NO